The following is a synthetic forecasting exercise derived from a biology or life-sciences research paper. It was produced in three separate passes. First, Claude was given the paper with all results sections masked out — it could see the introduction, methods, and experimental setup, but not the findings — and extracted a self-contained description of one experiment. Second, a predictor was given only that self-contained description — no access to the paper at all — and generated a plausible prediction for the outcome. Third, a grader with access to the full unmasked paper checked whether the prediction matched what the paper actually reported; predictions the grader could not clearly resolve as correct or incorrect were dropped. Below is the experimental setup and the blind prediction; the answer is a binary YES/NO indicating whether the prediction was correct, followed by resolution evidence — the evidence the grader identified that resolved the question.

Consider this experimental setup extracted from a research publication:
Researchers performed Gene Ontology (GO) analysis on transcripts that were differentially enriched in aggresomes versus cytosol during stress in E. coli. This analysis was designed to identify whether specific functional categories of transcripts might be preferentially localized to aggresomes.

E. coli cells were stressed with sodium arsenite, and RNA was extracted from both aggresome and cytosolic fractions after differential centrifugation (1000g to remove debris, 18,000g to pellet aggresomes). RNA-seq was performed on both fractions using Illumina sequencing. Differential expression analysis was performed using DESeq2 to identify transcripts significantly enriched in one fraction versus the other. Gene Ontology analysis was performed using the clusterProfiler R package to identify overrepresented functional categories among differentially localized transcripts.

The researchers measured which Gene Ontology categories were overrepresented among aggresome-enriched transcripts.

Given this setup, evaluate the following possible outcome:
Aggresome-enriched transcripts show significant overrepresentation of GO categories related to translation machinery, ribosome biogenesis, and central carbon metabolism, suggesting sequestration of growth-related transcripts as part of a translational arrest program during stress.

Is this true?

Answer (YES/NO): NO